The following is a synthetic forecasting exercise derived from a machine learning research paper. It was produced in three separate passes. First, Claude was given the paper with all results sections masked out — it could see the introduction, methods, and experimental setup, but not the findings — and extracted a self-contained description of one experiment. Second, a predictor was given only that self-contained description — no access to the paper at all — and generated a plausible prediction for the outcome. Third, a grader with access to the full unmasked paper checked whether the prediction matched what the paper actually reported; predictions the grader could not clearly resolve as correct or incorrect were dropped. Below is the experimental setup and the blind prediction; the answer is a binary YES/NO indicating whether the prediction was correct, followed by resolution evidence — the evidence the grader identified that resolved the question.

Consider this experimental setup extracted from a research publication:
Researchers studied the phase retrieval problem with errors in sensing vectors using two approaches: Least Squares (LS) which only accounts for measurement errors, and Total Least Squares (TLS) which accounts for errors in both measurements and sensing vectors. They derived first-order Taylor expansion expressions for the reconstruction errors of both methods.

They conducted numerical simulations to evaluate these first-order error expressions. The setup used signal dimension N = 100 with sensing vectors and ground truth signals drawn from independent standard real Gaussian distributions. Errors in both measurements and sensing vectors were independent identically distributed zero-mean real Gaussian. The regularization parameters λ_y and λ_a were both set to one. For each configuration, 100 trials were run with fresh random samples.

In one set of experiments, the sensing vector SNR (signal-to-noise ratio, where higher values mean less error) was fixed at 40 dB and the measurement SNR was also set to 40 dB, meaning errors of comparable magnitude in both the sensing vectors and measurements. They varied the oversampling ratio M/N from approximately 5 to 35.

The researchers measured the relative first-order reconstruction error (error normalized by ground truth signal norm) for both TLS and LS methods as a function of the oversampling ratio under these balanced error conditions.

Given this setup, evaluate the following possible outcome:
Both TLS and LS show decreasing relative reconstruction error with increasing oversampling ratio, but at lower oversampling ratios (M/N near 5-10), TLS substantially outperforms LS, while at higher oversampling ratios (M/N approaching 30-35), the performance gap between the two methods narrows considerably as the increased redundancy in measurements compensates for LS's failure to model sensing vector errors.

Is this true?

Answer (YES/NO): NO